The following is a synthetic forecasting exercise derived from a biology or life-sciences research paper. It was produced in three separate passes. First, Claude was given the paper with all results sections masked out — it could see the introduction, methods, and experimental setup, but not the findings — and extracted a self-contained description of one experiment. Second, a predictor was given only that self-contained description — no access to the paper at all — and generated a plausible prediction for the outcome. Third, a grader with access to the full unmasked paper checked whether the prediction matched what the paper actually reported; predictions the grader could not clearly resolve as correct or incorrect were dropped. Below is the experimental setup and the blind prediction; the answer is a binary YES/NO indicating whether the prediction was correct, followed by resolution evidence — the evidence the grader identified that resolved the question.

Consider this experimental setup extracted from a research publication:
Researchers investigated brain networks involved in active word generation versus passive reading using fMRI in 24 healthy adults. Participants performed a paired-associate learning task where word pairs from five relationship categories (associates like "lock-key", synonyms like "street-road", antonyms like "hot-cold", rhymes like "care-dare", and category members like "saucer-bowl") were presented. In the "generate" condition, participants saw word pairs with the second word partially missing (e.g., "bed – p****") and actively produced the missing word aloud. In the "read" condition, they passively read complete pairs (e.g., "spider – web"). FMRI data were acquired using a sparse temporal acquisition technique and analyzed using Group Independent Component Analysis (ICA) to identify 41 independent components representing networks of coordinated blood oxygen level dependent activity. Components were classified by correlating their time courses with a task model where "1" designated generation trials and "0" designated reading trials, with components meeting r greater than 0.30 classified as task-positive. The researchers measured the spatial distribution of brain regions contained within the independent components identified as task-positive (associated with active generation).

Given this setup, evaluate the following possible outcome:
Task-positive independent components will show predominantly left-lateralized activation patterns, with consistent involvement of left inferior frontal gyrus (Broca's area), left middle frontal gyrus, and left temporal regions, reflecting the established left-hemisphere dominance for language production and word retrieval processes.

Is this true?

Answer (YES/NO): NO